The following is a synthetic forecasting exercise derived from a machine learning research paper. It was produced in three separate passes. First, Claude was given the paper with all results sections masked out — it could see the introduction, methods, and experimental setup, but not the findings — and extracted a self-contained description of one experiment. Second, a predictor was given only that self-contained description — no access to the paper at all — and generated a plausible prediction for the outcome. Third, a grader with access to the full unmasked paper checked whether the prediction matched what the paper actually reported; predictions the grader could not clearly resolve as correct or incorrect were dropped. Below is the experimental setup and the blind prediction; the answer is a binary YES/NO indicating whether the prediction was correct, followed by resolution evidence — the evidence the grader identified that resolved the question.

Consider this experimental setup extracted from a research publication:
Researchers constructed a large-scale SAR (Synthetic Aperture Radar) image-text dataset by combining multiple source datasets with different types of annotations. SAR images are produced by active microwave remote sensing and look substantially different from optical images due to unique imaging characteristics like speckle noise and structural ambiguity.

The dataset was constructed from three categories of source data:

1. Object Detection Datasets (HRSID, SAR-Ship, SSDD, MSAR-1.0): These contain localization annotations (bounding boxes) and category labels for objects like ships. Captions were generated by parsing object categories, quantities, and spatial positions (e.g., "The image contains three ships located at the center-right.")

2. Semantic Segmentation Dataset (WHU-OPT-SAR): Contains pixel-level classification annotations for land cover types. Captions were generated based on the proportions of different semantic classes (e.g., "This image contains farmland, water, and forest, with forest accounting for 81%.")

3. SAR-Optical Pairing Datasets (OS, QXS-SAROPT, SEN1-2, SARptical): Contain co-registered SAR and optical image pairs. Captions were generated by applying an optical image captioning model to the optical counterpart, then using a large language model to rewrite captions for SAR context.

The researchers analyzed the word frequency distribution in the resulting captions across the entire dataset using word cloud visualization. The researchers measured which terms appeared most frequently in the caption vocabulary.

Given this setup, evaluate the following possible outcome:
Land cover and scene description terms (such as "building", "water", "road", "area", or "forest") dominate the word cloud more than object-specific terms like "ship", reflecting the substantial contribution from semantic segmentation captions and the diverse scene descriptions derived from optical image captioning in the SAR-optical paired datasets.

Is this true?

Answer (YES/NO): NO